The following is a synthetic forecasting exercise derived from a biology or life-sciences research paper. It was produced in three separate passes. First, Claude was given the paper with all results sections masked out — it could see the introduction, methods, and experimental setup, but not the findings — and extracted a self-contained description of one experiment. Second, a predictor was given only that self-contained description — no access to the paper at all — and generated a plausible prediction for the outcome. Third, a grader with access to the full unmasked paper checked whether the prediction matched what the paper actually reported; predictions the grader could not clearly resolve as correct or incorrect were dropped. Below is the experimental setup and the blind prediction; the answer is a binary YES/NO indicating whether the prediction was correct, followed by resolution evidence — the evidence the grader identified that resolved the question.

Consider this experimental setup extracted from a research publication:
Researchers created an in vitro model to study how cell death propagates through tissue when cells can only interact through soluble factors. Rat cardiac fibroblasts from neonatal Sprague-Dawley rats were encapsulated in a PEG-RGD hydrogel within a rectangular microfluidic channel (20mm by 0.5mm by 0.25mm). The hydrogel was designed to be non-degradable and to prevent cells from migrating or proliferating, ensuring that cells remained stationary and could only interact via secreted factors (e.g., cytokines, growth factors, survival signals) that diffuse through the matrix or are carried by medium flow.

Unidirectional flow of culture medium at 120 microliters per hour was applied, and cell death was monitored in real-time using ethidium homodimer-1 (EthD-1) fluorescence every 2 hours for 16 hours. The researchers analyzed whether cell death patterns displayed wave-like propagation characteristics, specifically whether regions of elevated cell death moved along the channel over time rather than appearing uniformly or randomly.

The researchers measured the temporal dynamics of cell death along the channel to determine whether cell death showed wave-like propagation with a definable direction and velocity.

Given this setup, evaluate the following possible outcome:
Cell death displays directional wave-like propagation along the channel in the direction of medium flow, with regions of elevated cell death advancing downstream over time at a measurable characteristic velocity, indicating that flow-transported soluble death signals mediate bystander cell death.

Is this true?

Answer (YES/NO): NO